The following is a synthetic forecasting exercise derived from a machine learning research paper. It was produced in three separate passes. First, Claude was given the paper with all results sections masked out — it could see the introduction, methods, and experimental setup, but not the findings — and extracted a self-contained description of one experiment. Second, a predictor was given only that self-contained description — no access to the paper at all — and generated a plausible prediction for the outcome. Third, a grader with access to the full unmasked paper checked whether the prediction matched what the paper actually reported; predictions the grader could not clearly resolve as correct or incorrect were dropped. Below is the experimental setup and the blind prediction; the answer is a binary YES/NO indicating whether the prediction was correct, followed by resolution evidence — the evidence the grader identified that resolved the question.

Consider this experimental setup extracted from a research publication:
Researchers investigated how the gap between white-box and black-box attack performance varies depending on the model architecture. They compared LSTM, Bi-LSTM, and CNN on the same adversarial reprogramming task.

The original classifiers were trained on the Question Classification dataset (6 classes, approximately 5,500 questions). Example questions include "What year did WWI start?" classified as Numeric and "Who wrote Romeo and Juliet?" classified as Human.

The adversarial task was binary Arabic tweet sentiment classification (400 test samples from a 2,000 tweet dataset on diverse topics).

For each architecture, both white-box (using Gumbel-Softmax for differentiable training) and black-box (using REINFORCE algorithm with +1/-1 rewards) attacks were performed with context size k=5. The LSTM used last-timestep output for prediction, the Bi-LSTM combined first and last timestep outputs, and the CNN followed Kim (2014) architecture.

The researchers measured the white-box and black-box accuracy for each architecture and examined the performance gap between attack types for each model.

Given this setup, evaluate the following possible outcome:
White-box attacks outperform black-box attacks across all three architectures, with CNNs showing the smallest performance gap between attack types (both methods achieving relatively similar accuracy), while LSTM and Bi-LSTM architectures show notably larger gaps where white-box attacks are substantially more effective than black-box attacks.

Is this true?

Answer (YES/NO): NO